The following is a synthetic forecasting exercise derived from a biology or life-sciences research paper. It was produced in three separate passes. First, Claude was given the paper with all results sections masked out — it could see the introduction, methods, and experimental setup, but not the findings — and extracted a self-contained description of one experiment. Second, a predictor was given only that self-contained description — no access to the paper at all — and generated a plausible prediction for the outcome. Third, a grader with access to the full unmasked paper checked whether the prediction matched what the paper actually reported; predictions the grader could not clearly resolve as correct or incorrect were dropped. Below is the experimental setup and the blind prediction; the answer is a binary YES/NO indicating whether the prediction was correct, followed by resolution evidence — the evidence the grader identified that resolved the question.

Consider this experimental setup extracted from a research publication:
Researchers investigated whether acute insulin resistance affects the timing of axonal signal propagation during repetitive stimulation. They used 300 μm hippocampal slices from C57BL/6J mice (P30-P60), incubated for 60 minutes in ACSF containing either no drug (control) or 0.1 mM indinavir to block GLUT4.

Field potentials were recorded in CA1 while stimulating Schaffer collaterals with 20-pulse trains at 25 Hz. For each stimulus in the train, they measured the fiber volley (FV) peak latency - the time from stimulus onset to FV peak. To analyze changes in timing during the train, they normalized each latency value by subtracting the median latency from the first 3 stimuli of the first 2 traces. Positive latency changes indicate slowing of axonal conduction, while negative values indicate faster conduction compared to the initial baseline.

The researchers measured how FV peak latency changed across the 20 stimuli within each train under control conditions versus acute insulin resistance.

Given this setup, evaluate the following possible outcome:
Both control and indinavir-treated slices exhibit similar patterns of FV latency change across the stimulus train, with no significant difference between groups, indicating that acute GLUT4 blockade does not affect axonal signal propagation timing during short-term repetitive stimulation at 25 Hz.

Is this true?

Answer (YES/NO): NO